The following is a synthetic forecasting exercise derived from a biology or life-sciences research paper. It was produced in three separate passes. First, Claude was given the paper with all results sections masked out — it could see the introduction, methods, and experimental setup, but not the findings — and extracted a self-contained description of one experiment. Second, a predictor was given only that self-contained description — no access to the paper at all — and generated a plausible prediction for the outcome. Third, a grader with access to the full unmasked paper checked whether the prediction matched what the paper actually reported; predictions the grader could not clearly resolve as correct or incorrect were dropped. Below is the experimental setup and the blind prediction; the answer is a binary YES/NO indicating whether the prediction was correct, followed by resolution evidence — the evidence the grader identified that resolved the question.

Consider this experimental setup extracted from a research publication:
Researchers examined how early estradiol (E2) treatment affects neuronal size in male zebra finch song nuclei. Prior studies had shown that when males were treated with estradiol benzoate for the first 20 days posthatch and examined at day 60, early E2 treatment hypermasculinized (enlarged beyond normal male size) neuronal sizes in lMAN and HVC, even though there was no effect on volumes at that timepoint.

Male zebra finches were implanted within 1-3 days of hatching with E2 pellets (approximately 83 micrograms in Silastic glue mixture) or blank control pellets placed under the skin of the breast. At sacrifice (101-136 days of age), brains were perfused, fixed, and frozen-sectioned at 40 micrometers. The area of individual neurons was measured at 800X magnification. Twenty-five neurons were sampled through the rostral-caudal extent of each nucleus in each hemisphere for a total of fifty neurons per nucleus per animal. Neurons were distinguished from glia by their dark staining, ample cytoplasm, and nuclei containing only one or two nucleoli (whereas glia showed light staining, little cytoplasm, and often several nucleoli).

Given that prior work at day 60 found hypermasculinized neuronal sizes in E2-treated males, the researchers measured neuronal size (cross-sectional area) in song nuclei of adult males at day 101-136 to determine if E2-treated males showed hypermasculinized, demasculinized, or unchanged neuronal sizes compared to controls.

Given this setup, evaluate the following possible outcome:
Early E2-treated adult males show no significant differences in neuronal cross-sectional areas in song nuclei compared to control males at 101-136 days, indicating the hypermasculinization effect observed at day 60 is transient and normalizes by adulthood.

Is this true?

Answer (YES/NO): NO